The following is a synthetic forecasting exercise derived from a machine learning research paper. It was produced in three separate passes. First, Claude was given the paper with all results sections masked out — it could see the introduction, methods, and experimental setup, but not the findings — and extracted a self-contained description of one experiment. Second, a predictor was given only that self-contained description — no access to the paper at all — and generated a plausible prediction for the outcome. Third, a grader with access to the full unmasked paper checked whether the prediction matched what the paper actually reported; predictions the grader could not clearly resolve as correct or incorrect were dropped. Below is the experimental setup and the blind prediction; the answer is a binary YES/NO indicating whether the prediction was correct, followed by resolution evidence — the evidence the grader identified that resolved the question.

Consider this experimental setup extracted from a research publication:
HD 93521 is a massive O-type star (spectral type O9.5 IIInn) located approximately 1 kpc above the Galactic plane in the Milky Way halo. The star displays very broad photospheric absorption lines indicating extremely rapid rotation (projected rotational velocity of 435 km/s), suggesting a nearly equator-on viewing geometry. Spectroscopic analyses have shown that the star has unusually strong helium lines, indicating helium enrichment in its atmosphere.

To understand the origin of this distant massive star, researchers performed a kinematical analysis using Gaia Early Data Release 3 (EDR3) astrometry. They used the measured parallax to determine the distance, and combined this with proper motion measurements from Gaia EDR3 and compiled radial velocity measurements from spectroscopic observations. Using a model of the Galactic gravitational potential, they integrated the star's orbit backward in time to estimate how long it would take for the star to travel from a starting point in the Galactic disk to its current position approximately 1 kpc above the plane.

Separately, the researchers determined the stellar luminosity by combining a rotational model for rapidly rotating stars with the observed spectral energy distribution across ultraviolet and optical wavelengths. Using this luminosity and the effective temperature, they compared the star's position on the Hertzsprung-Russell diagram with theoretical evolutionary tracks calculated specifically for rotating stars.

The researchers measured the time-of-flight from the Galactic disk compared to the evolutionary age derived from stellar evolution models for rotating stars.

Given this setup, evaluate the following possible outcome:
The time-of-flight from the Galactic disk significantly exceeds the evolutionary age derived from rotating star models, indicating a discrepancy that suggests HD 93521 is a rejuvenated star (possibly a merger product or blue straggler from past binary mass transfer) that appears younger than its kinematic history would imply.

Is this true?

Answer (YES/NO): YES